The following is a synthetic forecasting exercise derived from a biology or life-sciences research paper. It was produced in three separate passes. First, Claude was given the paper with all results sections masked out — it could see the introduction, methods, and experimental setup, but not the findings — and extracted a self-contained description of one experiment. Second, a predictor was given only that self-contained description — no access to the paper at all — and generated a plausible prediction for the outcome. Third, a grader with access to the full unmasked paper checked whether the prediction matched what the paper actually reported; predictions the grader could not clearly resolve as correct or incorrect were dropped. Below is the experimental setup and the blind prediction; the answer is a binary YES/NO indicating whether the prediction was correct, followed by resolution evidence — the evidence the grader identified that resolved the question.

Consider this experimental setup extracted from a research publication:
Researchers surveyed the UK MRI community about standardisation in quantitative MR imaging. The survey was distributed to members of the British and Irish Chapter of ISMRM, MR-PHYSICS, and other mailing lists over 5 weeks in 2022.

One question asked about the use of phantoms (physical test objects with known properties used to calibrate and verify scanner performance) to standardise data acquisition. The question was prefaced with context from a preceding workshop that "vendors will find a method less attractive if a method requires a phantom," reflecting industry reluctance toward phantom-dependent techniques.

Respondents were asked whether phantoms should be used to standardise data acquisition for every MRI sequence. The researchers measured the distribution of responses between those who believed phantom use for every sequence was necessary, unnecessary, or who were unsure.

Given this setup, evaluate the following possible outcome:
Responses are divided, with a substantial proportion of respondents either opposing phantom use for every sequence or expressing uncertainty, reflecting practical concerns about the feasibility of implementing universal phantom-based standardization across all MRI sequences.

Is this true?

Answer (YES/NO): YES